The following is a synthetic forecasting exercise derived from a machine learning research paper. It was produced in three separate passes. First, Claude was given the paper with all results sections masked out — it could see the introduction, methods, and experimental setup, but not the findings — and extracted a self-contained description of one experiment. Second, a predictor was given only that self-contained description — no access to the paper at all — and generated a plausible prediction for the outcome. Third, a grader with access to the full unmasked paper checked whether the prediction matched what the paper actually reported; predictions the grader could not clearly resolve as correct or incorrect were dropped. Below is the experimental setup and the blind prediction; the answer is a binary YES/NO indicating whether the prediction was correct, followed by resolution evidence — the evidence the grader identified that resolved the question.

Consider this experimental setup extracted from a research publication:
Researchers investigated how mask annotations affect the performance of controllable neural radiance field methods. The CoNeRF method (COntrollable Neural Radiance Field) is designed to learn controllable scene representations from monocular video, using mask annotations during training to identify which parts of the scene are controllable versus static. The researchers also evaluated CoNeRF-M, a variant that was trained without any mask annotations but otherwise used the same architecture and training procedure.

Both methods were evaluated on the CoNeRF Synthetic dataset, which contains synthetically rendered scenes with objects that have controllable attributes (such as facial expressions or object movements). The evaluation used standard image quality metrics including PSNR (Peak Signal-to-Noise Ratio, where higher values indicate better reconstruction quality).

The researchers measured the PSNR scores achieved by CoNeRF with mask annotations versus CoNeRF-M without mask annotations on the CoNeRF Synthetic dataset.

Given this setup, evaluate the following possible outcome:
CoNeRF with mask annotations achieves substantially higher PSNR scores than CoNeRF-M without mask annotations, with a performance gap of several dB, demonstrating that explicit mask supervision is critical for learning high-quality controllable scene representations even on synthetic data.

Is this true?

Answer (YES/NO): YES